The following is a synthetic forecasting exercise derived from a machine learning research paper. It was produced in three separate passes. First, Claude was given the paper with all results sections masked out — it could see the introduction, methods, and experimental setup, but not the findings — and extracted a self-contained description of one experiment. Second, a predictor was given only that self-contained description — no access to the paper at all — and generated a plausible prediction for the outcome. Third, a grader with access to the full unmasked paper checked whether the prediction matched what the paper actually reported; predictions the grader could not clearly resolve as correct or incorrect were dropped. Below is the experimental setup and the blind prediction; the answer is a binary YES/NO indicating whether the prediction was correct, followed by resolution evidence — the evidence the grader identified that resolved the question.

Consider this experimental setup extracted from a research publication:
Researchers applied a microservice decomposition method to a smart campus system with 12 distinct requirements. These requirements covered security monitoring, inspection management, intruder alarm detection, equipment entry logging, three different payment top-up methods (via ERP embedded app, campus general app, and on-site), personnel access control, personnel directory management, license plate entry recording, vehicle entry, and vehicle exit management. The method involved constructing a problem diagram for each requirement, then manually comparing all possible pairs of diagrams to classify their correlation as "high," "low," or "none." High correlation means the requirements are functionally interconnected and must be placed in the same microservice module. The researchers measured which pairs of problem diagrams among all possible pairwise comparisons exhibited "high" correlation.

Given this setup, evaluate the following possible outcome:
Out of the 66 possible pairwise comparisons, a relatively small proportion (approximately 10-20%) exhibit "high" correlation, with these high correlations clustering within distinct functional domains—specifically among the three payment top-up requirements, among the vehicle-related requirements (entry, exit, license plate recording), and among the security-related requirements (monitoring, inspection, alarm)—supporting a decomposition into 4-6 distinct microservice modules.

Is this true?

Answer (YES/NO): NO